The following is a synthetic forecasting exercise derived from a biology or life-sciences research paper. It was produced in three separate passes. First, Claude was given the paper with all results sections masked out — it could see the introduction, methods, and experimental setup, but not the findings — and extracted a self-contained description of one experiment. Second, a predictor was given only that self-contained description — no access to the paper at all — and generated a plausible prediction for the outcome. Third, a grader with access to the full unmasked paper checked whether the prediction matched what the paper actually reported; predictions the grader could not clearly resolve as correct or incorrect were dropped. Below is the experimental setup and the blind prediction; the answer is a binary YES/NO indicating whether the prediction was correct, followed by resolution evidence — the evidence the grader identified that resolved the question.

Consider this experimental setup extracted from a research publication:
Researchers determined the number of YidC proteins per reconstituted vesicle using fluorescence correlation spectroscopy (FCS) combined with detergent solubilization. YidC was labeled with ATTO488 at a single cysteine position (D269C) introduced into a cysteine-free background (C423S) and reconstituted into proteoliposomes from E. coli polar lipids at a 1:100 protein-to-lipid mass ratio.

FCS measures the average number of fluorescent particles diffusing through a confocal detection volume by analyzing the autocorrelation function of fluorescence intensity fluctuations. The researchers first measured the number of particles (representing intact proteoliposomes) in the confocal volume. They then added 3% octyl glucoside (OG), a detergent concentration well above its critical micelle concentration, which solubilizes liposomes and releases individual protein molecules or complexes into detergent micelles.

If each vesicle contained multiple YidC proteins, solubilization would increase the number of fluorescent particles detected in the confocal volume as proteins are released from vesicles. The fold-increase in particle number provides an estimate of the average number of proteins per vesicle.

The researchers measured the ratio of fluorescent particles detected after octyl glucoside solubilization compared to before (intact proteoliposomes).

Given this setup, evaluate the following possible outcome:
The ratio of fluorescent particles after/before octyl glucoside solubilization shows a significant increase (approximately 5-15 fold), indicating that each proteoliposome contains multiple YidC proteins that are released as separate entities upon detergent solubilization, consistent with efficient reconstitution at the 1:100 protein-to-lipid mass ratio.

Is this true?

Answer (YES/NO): NO